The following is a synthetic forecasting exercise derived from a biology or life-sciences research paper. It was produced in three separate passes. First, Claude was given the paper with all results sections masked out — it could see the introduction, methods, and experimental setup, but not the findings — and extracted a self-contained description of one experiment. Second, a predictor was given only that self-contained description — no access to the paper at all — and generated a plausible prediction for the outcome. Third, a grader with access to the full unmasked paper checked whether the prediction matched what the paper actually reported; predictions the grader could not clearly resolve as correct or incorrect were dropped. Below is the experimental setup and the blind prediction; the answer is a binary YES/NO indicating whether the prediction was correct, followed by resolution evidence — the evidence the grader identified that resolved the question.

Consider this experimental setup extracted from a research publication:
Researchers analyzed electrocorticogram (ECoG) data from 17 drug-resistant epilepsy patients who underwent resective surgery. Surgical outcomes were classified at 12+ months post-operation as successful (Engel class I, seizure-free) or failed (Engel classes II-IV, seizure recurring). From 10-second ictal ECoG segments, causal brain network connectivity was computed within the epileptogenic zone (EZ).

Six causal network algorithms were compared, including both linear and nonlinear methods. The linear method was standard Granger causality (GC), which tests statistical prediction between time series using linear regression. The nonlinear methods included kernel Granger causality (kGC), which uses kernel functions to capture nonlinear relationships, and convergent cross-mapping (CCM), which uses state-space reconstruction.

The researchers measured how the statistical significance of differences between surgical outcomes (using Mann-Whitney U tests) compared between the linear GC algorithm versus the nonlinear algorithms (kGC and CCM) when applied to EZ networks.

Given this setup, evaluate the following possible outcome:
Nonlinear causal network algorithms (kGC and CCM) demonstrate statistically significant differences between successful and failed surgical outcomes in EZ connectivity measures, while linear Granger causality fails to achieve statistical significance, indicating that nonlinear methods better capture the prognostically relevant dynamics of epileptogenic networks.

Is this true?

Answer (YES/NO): NO